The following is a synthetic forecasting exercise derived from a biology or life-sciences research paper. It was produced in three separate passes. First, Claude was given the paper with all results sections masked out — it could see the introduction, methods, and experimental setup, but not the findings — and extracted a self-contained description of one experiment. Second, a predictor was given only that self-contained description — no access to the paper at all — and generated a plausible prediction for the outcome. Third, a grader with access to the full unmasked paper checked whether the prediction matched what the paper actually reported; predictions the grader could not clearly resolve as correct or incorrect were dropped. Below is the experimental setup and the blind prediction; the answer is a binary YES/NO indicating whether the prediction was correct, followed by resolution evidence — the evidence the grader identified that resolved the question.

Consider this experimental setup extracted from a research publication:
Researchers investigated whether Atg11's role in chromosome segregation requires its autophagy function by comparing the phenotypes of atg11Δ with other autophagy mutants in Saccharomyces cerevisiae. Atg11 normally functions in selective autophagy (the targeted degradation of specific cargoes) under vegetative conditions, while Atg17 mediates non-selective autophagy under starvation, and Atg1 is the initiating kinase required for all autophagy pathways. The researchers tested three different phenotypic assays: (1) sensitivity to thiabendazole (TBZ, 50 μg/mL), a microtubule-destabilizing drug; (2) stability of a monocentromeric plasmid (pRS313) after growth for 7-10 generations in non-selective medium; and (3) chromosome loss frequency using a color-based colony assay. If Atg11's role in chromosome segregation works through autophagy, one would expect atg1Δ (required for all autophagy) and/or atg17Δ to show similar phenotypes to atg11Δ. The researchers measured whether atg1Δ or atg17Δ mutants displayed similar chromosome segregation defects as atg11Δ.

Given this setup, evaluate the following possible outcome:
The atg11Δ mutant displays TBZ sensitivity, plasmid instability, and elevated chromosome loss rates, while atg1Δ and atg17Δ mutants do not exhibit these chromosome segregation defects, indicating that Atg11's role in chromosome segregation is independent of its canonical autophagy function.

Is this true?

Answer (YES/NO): YES